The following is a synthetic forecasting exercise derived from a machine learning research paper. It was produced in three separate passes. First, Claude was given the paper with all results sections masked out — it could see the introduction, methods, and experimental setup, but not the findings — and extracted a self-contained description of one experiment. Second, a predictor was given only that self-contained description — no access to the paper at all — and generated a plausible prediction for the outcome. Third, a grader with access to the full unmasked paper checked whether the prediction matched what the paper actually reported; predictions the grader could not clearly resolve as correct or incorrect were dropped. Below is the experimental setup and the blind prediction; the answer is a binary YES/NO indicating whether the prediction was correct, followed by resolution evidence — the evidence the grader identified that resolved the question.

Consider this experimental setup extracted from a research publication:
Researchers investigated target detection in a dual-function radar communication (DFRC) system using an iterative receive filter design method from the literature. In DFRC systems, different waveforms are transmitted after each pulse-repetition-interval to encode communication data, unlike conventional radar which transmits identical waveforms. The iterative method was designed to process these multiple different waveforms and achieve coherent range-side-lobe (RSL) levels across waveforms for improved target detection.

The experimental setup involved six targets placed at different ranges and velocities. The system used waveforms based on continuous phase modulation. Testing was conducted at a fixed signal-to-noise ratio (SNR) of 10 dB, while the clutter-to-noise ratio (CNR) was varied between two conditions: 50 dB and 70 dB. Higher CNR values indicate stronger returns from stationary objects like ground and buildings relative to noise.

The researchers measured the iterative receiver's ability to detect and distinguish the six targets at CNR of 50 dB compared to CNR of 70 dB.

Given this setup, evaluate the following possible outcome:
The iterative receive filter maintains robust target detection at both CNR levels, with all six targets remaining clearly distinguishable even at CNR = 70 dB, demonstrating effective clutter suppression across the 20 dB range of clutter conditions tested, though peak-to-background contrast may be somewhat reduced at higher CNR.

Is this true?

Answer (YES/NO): NO